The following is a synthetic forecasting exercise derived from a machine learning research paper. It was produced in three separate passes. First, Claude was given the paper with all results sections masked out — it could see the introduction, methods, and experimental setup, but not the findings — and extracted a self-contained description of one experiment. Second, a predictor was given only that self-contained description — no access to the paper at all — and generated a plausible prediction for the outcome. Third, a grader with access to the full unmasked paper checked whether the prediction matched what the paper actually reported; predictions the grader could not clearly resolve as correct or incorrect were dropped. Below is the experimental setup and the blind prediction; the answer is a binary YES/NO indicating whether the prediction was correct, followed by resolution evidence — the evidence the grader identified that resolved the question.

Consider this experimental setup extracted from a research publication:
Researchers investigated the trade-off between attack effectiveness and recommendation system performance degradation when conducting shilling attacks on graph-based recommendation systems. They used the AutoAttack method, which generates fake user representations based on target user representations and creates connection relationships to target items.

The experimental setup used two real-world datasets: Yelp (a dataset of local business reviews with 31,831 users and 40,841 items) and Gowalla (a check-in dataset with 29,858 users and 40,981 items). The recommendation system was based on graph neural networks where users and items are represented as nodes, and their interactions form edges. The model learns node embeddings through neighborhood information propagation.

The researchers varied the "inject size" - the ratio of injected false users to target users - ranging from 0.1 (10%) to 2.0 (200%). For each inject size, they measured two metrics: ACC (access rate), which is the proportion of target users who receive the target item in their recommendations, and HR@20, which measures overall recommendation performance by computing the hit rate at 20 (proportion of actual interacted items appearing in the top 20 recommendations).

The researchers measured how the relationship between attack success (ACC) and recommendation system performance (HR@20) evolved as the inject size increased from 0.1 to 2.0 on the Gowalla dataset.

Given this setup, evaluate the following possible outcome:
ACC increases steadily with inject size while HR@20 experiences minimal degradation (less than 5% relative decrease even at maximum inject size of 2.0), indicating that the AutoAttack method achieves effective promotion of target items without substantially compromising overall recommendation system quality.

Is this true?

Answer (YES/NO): NO